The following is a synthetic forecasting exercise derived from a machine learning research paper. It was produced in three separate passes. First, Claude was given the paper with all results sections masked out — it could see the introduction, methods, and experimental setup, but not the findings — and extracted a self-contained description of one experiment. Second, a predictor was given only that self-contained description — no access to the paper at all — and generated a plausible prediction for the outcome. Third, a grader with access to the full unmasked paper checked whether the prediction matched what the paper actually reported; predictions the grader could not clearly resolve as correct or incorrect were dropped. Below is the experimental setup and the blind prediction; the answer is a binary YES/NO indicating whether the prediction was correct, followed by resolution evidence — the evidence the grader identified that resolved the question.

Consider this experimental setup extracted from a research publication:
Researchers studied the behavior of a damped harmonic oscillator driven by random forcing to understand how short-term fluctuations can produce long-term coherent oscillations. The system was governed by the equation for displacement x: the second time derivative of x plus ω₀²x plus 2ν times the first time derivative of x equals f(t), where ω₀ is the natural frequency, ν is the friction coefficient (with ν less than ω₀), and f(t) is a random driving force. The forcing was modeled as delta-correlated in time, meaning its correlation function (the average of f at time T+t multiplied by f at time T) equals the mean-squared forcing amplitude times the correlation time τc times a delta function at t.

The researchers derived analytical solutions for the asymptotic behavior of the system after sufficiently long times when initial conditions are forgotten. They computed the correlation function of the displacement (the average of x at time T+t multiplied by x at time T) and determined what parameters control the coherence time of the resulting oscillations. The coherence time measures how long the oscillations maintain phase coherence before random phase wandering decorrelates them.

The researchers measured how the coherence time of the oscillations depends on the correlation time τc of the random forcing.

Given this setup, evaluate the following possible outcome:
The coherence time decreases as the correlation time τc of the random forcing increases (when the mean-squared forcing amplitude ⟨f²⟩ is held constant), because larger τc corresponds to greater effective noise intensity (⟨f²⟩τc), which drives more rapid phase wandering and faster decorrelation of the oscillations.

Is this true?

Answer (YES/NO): NO